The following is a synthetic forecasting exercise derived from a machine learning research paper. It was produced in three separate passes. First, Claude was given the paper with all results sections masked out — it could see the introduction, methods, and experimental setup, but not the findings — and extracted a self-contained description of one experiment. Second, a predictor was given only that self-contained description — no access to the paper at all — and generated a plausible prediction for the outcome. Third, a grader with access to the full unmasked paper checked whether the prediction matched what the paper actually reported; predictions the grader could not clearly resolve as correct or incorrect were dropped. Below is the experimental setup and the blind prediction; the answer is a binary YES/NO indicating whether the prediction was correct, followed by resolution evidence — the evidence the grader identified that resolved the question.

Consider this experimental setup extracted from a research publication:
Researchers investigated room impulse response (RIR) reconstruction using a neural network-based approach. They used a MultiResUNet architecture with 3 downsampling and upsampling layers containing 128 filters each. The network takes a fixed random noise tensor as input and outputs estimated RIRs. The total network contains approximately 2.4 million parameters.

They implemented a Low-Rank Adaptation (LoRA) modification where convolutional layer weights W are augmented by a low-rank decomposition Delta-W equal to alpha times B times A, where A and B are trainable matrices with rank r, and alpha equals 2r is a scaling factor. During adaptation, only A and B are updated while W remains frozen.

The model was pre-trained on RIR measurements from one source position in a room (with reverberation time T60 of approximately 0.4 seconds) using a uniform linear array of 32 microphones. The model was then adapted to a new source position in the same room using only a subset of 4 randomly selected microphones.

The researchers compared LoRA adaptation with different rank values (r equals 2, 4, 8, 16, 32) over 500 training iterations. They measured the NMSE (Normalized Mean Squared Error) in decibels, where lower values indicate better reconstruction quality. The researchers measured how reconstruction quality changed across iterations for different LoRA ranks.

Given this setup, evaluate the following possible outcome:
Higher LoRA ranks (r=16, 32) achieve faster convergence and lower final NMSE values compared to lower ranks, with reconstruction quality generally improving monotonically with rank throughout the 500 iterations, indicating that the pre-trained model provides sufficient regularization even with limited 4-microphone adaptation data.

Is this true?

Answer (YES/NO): NO